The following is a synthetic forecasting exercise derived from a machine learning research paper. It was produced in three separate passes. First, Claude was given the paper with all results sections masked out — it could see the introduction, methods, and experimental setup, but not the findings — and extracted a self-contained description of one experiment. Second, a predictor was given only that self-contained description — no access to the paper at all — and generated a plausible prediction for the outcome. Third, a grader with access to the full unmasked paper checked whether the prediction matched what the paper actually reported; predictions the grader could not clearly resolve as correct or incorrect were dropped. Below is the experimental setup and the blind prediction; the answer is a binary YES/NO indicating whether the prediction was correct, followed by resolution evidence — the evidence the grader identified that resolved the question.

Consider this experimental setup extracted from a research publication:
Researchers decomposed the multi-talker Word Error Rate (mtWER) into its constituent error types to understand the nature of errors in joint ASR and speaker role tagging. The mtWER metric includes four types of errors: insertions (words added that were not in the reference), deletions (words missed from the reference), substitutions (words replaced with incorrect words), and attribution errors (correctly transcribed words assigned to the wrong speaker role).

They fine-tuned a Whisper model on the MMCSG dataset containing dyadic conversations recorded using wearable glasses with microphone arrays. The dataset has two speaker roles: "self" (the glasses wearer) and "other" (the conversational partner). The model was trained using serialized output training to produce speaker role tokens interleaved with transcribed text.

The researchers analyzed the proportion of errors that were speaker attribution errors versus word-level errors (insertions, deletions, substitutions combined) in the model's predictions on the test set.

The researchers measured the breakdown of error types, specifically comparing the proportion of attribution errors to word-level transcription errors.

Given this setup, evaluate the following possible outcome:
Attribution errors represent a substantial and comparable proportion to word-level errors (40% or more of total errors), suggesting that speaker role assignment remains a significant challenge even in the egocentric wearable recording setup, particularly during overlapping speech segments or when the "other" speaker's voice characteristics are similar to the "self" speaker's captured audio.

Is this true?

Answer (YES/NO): NO